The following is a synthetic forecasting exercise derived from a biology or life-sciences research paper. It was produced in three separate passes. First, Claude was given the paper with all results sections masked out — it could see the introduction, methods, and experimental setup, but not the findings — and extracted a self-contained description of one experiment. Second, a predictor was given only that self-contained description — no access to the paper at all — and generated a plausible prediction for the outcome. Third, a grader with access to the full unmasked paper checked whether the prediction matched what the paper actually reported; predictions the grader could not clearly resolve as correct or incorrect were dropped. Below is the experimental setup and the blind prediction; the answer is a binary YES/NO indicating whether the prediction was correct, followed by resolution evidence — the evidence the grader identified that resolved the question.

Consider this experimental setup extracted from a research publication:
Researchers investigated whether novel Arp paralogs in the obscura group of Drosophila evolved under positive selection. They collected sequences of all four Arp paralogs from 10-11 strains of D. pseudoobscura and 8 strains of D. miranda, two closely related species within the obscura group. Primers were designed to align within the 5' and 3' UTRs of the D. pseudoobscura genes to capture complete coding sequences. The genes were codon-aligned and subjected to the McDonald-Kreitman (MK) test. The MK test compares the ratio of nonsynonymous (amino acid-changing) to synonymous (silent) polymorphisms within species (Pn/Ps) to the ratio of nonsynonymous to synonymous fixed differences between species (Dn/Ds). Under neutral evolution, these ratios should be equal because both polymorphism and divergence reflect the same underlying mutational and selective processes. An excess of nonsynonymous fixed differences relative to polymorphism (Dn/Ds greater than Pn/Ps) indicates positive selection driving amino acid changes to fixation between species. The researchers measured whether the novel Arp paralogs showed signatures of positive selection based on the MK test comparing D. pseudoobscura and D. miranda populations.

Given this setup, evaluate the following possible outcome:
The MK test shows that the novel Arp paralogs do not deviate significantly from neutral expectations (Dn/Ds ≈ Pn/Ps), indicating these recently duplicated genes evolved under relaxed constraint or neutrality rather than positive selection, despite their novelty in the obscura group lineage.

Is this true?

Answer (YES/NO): NO